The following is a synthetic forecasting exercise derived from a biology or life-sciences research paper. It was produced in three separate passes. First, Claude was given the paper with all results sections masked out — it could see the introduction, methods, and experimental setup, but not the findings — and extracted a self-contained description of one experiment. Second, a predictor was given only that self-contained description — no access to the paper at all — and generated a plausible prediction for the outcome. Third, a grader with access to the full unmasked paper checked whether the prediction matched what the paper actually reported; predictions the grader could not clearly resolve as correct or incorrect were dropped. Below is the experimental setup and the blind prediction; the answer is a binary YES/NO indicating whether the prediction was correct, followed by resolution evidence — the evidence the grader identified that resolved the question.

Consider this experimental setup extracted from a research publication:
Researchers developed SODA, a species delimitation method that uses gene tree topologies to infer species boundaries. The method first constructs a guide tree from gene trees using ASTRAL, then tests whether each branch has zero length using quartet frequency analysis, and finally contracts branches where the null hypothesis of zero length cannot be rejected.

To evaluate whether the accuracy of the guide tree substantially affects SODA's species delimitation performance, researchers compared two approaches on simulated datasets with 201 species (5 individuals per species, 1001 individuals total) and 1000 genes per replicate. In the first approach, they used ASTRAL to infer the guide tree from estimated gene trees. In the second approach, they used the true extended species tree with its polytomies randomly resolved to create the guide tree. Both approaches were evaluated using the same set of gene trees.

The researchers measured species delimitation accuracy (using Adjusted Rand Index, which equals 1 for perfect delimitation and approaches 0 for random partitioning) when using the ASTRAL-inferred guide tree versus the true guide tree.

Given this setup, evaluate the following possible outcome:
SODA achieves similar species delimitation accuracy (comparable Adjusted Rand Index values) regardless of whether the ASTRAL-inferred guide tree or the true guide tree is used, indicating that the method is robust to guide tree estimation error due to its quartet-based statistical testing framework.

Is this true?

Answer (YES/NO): YES